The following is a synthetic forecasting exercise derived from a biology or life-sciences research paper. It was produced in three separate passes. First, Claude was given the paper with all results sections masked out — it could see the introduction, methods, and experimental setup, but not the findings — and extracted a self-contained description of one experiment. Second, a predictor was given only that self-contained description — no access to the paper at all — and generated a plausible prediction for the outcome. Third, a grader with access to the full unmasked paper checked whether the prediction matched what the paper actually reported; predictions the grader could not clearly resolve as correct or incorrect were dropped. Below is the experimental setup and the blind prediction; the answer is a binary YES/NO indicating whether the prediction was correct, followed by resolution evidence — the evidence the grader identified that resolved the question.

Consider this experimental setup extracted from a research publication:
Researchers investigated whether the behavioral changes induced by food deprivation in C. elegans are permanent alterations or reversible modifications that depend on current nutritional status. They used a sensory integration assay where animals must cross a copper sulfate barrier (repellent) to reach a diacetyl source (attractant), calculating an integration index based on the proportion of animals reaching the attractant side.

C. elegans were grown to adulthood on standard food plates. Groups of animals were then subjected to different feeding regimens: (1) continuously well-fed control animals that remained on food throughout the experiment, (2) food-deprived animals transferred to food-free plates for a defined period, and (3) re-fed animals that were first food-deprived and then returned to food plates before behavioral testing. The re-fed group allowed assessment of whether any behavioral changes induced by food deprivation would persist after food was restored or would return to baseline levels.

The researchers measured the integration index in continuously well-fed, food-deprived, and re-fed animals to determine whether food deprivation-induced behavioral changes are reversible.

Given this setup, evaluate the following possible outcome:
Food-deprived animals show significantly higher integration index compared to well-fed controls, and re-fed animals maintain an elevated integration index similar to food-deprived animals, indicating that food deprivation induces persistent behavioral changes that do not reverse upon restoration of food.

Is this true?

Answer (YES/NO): NO